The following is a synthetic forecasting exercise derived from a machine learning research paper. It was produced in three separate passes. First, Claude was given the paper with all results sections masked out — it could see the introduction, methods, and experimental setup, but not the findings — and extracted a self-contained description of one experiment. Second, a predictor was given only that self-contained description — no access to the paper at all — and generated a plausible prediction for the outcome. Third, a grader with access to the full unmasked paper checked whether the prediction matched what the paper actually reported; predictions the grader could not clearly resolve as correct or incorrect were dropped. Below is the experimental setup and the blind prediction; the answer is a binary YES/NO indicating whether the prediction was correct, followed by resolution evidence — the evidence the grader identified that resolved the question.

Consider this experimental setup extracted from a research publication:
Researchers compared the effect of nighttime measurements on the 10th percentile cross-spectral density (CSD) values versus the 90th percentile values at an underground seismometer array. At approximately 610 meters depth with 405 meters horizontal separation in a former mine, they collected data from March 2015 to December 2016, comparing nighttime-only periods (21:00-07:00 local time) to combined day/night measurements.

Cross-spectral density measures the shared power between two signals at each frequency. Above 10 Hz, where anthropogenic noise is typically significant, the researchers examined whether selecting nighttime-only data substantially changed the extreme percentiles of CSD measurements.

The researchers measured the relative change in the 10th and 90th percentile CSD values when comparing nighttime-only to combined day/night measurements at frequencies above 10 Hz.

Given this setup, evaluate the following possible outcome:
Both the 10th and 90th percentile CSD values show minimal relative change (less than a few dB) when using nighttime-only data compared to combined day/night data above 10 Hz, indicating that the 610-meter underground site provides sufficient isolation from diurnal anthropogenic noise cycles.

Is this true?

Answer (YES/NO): NO